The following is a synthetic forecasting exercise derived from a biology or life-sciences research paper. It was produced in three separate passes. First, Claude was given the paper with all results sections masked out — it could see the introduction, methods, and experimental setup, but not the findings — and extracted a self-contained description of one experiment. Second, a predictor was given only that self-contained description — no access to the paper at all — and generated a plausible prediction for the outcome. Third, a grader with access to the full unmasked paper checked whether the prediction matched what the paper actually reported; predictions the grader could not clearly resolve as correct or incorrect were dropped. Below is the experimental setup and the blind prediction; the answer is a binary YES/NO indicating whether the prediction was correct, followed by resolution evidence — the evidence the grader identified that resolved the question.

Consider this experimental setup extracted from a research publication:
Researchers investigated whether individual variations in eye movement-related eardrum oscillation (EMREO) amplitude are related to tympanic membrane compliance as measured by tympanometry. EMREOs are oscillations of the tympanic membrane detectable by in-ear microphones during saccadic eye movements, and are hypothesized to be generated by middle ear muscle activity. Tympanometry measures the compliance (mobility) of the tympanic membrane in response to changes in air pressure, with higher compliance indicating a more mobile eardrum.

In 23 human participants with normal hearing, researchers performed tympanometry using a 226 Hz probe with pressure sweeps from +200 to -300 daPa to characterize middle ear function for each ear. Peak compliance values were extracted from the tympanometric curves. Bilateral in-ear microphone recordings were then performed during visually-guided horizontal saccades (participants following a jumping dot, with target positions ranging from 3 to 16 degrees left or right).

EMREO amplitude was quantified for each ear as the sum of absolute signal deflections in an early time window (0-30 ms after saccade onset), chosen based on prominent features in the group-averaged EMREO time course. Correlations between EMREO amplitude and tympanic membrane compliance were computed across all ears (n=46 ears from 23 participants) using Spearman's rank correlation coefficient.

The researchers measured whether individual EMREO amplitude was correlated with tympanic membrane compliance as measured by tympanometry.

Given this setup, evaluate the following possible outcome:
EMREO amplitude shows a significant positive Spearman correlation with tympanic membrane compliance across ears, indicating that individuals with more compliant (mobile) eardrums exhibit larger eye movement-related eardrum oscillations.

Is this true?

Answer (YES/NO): NO